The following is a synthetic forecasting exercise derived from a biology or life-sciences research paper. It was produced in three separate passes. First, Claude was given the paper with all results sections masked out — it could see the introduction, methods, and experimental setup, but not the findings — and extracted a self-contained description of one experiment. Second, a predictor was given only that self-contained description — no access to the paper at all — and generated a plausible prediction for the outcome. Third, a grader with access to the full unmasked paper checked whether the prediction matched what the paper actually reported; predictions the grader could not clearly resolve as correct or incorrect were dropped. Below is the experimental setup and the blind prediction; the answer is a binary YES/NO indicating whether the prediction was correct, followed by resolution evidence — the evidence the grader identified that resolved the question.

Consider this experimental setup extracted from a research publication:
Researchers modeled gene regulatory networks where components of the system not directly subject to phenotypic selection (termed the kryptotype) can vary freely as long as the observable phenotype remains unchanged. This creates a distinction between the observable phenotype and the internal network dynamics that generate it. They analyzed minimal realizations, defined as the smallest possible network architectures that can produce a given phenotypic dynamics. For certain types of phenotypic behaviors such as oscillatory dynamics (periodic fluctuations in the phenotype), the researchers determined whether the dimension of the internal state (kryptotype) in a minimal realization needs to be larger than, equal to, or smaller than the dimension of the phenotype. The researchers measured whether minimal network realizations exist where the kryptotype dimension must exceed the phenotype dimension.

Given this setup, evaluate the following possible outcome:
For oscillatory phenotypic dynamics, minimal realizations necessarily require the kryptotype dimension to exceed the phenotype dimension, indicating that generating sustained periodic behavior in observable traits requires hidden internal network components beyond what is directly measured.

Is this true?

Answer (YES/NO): YES